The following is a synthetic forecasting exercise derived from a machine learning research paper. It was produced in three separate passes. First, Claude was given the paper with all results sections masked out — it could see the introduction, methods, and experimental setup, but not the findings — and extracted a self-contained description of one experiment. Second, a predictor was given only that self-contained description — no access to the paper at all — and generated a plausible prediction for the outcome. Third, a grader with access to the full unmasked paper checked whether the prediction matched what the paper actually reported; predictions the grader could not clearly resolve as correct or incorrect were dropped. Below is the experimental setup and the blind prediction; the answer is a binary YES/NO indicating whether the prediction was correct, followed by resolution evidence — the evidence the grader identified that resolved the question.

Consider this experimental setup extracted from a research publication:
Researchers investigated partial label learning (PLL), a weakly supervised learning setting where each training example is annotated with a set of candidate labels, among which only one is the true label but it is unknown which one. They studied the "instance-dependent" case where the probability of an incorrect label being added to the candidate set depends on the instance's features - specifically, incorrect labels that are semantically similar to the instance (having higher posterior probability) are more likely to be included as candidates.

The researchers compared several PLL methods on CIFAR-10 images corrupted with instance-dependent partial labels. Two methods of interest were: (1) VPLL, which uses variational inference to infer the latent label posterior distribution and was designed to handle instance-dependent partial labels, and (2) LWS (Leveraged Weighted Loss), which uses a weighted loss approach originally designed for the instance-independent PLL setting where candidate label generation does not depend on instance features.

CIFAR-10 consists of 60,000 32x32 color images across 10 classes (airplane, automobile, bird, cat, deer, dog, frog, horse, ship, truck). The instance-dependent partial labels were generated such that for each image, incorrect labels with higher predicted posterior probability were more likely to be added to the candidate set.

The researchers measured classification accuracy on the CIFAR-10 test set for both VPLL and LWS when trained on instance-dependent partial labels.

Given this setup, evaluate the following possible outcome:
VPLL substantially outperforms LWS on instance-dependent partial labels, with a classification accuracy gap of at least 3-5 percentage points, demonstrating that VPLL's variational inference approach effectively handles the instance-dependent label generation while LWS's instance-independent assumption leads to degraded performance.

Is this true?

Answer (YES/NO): YES